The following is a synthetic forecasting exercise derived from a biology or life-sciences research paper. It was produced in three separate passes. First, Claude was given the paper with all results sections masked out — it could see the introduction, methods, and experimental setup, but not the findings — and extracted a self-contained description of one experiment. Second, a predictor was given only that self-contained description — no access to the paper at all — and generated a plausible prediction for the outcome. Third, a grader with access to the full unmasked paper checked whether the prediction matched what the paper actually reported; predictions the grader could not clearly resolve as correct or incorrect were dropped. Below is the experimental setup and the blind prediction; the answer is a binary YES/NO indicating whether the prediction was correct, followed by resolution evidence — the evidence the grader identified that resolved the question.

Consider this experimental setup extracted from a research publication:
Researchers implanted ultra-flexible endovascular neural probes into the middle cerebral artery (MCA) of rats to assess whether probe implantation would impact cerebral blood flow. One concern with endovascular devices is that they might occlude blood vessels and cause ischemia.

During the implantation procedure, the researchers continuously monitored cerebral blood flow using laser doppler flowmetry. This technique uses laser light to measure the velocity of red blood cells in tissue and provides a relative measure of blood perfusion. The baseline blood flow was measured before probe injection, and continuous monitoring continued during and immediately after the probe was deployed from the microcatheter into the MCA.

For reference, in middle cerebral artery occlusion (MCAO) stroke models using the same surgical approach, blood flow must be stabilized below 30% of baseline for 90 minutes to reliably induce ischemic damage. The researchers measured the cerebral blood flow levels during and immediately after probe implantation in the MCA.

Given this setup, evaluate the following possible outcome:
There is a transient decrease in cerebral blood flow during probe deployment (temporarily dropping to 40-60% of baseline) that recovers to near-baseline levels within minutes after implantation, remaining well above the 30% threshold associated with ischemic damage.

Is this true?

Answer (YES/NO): NO